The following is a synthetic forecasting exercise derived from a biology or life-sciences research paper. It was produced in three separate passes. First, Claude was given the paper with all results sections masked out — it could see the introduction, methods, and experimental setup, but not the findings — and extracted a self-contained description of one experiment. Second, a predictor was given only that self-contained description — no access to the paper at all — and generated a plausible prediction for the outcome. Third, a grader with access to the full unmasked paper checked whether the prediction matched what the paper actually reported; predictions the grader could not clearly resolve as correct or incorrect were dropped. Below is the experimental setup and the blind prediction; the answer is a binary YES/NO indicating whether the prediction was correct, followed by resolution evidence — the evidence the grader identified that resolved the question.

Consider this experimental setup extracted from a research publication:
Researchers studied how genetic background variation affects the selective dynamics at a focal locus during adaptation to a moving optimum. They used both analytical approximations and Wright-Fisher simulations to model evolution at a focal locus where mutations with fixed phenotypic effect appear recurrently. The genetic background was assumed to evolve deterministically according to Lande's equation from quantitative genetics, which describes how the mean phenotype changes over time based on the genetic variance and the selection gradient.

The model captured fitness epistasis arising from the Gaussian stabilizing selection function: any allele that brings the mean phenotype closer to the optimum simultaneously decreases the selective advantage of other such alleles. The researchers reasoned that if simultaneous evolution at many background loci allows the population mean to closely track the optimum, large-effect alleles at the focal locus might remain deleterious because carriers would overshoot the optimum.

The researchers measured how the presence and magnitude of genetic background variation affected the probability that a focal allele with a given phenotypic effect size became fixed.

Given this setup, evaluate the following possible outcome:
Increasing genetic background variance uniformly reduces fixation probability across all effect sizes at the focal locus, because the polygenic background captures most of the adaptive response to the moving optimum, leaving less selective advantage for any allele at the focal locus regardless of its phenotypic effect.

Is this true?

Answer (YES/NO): NO